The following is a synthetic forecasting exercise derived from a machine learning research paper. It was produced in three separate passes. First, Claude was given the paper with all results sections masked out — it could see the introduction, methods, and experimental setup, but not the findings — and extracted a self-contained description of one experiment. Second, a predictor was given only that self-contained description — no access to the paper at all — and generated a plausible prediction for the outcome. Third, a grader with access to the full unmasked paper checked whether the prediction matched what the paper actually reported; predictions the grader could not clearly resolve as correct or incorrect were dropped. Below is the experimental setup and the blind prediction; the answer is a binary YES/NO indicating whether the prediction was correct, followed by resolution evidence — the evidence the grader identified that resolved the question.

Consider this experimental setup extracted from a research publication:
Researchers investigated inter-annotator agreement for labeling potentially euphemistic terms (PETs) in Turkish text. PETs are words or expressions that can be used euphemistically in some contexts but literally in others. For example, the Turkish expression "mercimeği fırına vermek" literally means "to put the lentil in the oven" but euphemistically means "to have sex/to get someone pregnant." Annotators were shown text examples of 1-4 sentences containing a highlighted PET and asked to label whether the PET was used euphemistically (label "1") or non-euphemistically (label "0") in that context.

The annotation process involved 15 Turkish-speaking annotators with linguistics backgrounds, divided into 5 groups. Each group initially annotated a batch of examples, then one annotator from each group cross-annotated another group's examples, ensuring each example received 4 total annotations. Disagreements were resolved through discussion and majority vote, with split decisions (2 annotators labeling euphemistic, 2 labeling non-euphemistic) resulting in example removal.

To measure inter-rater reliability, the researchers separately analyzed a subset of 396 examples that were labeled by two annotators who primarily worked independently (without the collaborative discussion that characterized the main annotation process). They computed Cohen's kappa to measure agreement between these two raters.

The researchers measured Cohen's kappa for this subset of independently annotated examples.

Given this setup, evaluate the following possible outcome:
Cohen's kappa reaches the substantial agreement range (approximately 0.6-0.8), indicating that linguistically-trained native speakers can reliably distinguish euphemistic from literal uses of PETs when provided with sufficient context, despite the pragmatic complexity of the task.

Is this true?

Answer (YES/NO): YES